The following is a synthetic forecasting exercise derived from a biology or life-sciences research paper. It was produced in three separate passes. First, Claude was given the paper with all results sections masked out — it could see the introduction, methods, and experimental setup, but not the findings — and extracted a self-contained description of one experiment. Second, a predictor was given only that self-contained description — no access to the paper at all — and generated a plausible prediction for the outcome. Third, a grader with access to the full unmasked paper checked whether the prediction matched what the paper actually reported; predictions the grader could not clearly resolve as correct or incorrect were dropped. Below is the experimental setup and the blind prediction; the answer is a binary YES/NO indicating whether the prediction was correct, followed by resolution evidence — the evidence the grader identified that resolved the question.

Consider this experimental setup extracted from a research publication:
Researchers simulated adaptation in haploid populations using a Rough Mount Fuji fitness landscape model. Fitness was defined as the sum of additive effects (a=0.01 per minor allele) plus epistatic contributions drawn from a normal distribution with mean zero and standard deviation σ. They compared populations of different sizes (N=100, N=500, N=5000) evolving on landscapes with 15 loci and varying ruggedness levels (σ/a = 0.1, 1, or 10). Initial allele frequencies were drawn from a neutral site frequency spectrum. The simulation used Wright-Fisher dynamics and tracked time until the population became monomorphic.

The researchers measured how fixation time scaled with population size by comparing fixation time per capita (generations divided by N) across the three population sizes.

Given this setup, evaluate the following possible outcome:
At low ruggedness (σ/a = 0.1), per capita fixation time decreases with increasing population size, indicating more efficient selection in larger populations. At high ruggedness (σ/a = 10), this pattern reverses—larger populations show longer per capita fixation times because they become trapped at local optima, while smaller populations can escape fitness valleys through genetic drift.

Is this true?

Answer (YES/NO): NO